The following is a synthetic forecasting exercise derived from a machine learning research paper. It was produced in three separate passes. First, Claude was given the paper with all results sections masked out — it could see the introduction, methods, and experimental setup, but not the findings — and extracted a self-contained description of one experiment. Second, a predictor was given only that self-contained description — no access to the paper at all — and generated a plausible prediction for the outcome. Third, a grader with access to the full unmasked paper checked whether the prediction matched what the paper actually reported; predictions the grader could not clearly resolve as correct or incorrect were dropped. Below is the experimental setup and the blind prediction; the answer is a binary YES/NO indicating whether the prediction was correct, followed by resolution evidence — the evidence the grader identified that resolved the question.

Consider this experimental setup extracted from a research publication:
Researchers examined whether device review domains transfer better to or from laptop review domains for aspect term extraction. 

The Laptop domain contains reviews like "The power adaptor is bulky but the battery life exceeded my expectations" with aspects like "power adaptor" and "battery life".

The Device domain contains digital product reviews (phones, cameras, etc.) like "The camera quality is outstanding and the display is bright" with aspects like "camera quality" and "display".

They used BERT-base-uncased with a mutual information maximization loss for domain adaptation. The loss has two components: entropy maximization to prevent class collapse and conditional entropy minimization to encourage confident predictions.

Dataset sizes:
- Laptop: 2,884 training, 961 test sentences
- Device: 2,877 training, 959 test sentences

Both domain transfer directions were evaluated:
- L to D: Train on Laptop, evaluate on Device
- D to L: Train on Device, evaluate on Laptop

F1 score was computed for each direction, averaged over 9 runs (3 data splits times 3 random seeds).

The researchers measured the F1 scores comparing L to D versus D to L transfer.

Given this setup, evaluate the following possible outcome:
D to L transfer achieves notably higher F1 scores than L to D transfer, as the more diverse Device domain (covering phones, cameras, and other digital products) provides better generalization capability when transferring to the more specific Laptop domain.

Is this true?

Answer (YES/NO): YES